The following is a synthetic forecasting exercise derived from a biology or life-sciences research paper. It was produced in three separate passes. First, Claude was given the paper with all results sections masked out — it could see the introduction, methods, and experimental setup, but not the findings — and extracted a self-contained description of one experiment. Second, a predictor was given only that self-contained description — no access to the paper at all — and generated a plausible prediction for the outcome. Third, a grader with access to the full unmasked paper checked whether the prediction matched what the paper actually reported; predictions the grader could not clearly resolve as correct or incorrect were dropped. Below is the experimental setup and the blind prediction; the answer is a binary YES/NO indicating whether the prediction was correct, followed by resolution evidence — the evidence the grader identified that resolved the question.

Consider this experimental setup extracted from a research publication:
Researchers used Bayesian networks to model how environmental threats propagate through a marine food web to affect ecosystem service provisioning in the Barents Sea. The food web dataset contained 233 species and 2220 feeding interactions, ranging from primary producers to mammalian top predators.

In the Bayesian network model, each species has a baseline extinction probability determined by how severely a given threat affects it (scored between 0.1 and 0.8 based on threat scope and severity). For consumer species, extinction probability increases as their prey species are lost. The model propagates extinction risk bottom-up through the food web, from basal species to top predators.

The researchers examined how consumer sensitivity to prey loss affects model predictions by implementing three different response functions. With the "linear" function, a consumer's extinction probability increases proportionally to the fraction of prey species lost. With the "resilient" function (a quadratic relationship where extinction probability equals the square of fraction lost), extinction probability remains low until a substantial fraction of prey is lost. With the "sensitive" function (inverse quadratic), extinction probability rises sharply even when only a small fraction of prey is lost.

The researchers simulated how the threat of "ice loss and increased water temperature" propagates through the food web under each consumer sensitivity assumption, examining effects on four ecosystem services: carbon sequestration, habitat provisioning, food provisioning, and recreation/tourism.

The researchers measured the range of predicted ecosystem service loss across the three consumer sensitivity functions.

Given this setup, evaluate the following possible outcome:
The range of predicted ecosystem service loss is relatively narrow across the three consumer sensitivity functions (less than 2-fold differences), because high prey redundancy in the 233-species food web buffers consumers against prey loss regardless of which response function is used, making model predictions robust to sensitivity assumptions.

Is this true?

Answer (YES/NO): NO